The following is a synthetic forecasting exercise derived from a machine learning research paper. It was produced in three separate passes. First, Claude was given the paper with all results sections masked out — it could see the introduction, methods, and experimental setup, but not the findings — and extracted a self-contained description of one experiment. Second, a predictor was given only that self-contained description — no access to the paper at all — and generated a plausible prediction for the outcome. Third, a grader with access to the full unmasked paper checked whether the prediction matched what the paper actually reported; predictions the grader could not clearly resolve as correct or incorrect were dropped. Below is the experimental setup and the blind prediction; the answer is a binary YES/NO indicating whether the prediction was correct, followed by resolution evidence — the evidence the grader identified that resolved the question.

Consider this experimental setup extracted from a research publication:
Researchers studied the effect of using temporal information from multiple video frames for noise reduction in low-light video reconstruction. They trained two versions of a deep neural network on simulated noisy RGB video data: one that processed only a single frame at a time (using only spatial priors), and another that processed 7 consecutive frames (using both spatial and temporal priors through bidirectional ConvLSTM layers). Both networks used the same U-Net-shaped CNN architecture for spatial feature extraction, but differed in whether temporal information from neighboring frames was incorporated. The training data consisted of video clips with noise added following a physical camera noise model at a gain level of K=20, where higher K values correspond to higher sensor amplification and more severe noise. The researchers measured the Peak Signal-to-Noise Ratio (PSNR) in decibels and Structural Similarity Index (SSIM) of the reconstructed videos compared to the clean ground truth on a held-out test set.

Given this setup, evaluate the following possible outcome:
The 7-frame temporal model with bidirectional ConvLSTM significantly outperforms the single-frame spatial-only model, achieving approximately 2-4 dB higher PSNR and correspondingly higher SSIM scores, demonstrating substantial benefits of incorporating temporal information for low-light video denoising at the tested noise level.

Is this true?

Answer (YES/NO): NO